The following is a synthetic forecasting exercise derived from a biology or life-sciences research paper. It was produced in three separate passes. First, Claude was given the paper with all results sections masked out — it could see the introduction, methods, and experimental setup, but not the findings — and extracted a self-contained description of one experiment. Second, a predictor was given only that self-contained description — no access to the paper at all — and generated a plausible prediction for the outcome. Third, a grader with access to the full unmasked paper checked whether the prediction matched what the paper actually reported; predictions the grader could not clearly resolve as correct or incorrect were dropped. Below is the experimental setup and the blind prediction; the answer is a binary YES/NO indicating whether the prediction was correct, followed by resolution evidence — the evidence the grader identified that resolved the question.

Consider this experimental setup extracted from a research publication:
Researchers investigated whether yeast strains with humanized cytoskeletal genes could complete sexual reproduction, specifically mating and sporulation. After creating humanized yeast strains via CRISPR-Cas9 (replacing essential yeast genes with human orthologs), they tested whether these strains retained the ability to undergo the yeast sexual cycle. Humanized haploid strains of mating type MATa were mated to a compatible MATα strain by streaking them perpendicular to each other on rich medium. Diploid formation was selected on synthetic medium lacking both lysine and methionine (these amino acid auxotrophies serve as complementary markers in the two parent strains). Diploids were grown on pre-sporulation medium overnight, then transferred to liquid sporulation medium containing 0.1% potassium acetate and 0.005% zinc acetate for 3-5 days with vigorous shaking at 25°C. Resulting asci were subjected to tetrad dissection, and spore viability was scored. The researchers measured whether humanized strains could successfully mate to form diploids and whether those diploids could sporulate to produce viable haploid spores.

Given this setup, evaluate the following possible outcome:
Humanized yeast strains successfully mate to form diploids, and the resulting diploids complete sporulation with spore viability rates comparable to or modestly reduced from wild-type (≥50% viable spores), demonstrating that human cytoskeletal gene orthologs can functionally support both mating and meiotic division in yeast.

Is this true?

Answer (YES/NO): YES